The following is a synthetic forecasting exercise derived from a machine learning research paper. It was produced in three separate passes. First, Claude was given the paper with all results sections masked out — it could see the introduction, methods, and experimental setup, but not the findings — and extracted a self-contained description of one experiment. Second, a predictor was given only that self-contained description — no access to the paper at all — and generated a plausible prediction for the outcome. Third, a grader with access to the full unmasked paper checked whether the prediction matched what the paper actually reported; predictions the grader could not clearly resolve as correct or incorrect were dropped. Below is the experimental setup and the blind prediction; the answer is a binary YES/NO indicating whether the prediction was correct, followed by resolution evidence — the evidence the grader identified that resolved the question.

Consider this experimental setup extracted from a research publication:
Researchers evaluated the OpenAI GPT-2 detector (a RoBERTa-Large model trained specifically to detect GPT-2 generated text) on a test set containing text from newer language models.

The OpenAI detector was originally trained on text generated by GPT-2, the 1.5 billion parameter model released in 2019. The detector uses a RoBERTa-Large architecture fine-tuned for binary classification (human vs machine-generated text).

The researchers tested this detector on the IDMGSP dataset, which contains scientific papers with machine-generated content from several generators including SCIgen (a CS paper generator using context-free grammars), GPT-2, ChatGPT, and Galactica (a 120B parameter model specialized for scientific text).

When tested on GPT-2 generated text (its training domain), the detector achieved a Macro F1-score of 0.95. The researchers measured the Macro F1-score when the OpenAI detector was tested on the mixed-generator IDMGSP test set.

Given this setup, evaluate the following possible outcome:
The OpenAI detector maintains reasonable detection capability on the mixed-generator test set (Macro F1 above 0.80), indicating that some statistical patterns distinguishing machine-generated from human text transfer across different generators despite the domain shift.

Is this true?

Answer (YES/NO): NO